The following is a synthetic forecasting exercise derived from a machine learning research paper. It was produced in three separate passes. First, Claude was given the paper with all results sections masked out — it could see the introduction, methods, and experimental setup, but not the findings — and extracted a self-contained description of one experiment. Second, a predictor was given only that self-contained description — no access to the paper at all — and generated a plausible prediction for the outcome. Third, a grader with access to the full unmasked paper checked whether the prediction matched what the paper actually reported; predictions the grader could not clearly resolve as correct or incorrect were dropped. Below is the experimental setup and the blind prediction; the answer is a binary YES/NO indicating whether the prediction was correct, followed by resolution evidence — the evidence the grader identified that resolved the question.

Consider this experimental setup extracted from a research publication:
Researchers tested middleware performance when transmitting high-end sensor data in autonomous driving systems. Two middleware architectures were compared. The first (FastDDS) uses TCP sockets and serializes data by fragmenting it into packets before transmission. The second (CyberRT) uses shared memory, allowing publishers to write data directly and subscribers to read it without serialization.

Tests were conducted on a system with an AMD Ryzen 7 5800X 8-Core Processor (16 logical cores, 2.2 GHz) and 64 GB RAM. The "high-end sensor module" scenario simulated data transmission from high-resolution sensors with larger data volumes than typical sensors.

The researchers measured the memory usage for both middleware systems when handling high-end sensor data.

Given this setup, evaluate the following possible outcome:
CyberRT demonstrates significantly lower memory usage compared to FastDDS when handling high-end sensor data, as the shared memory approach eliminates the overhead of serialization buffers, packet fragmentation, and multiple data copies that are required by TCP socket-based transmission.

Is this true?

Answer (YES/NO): NO